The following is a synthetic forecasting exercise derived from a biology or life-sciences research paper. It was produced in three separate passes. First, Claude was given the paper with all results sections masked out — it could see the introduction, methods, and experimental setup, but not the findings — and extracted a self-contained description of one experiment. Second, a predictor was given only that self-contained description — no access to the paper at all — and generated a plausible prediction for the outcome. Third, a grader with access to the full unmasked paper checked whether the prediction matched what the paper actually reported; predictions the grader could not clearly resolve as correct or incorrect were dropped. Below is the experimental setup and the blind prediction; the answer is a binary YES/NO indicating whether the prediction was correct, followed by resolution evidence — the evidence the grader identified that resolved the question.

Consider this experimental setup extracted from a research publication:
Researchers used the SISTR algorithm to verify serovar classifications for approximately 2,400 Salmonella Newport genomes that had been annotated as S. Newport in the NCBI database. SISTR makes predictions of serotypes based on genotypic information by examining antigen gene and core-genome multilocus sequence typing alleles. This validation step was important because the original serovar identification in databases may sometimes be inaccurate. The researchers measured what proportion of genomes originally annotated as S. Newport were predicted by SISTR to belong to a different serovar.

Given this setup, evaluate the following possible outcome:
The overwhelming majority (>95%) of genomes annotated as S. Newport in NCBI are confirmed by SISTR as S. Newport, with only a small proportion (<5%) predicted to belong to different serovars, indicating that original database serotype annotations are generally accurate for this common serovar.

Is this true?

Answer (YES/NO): YES